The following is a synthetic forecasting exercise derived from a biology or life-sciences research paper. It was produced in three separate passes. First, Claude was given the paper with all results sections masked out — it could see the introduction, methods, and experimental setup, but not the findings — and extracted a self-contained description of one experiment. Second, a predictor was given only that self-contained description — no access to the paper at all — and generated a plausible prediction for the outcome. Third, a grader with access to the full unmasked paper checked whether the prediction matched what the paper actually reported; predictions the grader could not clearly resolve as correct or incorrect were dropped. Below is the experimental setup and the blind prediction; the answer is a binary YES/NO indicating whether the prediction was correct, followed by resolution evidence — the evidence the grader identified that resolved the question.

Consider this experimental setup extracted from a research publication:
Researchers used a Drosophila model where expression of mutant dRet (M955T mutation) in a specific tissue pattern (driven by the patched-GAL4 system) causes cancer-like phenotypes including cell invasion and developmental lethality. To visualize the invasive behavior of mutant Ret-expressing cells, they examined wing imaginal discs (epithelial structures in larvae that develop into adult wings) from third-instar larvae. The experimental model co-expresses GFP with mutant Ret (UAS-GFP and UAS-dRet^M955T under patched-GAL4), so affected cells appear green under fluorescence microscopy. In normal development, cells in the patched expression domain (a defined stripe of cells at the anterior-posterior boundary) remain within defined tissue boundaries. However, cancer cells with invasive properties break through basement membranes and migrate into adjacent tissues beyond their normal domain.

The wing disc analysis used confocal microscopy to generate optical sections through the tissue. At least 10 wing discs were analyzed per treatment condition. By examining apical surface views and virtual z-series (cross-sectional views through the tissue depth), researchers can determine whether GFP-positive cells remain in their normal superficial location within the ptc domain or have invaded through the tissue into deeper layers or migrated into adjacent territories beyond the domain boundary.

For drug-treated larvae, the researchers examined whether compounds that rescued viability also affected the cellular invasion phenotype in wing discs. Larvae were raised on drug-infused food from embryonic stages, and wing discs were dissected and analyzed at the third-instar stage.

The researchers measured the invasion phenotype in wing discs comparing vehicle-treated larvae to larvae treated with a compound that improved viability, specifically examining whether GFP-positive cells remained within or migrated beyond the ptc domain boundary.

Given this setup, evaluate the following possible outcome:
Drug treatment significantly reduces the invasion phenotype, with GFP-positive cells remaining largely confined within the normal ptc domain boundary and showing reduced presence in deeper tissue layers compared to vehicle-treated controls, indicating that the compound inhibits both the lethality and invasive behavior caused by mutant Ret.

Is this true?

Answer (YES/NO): YES